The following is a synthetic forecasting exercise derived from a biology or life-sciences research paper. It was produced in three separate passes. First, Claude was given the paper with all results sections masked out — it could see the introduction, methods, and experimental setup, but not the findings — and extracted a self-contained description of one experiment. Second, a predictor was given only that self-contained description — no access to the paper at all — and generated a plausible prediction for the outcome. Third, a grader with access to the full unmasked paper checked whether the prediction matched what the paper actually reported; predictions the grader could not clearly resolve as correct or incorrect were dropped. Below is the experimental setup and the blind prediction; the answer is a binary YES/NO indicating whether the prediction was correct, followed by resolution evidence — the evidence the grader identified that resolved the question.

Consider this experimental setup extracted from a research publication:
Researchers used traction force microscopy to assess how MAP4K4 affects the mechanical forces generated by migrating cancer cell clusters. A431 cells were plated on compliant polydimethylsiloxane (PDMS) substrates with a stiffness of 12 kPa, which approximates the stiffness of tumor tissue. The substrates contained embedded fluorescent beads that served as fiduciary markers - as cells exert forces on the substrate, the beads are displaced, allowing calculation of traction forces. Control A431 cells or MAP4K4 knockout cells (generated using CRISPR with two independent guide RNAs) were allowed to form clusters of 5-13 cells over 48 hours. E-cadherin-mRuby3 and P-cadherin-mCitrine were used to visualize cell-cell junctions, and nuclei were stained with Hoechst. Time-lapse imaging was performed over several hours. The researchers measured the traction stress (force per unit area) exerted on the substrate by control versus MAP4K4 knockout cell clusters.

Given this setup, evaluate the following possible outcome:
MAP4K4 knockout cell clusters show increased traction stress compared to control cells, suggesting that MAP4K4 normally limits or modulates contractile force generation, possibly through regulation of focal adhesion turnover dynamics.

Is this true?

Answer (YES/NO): YES